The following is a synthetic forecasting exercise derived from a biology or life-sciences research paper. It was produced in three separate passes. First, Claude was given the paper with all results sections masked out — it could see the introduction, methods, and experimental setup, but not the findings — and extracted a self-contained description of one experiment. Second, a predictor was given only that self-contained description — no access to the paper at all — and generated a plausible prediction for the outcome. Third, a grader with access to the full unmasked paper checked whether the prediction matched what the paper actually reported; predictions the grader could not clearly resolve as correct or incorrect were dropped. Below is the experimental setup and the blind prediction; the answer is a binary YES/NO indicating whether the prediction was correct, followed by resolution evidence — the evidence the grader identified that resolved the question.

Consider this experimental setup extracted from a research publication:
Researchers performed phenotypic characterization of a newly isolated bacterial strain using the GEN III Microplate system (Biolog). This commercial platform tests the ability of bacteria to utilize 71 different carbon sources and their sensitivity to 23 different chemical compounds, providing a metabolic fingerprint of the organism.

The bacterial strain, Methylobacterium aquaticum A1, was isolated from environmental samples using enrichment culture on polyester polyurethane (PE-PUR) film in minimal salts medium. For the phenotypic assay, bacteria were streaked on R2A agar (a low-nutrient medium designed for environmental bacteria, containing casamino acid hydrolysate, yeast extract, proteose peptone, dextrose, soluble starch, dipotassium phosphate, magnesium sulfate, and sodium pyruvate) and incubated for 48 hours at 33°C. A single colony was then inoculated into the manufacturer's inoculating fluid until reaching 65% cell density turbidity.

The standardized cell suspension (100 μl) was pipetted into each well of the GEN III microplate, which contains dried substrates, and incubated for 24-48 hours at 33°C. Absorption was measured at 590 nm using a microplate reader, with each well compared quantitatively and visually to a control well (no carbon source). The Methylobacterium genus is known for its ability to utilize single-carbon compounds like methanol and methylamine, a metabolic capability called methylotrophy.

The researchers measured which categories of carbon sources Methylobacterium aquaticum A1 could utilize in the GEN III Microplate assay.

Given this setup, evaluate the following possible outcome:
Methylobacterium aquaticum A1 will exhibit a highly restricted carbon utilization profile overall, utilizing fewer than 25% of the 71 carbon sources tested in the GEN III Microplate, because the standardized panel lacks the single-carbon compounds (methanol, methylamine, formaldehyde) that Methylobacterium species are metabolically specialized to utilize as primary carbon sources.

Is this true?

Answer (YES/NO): NO